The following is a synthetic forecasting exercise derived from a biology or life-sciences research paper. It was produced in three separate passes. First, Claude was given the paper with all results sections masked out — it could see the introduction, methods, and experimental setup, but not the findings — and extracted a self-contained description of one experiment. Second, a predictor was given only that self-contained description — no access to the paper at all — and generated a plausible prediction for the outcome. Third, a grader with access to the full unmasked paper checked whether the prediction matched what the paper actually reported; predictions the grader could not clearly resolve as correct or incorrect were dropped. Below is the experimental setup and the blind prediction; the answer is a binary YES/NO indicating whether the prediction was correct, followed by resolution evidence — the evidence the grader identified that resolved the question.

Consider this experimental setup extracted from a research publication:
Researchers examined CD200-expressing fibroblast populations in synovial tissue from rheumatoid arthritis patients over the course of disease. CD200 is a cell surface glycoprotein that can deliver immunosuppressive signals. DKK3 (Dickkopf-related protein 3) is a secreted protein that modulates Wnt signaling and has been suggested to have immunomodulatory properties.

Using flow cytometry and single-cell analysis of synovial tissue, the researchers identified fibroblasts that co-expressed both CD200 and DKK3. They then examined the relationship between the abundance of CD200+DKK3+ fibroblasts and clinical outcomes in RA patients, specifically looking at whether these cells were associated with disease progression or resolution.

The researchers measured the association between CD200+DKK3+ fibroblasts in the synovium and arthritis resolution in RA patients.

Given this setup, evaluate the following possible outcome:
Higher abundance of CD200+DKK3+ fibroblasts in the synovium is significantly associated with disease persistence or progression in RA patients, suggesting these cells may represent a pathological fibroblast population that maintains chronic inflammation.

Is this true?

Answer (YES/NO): NO